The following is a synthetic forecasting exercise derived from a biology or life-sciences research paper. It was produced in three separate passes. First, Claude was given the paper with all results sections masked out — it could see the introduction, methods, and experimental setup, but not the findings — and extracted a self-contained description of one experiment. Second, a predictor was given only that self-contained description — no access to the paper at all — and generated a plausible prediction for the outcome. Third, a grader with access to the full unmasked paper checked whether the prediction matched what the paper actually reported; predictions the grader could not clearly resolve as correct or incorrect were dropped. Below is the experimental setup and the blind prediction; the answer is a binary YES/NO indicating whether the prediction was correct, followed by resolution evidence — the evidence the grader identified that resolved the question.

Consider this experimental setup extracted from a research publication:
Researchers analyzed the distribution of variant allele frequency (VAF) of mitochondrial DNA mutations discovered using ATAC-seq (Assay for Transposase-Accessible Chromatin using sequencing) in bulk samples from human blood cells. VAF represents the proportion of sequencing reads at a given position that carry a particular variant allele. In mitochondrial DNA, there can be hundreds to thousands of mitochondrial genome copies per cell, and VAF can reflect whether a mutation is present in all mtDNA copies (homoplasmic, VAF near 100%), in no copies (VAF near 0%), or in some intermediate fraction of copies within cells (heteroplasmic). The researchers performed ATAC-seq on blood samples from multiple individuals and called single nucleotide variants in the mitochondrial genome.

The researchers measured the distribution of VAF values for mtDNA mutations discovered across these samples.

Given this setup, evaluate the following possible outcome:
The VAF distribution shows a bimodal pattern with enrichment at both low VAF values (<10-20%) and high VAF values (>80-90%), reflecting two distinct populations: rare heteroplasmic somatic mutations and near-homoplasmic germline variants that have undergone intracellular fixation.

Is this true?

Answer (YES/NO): YES